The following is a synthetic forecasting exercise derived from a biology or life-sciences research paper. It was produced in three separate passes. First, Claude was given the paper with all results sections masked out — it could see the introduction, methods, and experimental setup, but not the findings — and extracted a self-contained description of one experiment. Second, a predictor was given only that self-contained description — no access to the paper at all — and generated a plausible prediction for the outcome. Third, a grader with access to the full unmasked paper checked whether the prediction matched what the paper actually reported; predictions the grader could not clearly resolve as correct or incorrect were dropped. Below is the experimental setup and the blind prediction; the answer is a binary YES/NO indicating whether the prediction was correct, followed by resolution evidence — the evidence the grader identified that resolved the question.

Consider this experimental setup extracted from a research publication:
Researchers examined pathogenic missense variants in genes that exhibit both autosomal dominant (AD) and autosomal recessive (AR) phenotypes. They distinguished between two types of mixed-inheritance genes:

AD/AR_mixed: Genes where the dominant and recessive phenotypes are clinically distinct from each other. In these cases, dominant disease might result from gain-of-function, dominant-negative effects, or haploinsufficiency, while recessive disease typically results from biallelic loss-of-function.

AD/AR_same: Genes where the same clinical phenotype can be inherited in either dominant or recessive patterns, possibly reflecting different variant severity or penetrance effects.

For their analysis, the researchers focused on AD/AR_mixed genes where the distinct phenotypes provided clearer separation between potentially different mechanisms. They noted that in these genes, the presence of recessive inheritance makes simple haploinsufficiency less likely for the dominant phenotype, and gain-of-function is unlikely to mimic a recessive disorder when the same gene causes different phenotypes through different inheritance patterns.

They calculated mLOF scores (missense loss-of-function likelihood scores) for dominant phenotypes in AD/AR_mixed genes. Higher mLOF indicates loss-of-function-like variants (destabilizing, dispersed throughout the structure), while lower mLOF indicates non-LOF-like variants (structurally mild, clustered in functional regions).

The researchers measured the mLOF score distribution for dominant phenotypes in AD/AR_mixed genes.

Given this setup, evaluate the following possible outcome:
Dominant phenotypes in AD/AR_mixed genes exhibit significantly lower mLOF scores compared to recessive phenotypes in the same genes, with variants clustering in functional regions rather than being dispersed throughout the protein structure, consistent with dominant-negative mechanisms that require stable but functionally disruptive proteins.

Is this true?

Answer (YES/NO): NO